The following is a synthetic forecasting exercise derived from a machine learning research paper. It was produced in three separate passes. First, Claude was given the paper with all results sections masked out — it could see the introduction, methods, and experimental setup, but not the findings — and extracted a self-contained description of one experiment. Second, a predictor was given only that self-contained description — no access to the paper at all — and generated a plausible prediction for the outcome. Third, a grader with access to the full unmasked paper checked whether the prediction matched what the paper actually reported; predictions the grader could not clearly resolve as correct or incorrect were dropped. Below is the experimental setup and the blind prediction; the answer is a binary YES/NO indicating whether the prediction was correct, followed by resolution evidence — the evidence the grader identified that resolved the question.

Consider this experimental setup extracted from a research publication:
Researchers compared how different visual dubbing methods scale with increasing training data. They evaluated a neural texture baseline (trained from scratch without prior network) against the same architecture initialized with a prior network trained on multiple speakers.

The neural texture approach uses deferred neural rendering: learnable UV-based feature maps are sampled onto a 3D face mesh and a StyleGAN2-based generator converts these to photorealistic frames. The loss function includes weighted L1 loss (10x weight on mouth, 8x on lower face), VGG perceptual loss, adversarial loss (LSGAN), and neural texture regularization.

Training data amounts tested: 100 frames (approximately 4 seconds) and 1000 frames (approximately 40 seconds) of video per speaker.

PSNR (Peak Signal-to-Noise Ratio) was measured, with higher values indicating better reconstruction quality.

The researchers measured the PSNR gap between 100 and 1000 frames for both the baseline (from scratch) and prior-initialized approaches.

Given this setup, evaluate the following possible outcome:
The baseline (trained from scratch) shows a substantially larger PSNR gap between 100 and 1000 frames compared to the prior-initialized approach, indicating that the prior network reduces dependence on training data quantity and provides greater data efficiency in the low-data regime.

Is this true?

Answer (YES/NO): YES